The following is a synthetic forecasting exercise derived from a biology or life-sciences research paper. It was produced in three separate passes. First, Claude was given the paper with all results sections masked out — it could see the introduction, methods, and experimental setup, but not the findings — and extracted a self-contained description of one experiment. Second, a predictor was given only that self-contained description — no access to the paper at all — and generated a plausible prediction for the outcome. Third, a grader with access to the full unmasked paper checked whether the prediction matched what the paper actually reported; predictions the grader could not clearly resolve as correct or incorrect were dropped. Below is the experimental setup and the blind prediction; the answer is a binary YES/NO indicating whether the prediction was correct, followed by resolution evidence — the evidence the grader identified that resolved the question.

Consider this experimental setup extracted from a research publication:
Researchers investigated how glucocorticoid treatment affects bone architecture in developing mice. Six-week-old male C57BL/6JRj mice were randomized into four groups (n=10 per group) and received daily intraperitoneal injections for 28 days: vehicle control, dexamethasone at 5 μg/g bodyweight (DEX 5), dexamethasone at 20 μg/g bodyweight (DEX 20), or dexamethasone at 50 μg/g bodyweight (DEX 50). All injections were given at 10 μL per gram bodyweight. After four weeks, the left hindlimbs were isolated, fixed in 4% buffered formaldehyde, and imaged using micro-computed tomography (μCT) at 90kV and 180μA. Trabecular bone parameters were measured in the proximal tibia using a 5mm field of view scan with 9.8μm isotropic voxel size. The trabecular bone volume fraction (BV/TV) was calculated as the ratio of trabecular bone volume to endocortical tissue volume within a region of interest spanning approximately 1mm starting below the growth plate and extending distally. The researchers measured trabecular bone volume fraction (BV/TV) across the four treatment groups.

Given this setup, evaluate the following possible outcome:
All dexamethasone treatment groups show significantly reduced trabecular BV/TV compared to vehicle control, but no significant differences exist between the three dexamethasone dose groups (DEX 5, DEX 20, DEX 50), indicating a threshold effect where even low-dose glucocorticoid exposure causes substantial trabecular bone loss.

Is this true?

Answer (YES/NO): NO